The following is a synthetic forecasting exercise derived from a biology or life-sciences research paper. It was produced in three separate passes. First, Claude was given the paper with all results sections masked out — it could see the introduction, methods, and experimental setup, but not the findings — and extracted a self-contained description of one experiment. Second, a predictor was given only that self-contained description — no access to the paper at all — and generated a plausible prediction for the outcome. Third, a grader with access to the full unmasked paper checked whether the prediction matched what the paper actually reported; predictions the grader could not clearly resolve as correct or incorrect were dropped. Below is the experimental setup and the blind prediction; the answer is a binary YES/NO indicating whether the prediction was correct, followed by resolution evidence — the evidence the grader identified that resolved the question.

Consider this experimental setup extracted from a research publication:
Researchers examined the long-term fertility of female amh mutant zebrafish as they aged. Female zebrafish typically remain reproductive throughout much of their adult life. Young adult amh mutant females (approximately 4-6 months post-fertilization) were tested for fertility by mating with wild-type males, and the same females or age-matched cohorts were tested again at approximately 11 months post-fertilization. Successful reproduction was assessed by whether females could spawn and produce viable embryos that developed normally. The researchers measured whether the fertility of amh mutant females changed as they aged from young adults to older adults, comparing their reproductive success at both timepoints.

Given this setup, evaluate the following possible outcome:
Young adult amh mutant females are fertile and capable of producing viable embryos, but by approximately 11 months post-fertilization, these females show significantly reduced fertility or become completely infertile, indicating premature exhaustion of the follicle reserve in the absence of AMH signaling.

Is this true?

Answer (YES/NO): YES